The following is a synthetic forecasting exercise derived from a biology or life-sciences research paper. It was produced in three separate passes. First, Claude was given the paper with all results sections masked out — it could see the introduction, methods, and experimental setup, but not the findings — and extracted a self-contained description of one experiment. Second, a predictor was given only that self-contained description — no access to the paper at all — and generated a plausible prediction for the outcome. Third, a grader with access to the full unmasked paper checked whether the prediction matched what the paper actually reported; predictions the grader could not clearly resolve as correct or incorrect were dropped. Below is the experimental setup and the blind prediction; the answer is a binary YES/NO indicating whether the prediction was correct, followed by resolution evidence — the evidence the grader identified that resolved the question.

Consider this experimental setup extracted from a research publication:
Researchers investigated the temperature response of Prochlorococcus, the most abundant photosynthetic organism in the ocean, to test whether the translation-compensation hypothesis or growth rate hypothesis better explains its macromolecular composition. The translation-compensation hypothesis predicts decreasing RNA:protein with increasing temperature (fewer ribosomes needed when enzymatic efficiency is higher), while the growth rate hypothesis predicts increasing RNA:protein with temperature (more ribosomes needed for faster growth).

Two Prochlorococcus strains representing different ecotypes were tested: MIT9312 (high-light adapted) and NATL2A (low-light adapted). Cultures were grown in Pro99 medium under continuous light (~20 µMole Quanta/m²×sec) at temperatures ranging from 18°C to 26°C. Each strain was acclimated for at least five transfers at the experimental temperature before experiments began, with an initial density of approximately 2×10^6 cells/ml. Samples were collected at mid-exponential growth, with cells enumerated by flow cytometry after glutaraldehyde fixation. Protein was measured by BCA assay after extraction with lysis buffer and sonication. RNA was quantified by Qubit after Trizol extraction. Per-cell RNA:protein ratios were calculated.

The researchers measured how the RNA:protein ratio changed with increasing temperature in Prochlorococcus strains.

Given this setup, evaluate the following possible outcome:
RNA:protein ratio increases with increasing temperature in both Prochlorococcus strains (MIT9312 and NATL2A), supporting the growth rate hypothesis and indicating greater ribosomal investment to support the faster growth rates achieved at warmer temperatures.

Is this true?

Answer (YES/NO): YES